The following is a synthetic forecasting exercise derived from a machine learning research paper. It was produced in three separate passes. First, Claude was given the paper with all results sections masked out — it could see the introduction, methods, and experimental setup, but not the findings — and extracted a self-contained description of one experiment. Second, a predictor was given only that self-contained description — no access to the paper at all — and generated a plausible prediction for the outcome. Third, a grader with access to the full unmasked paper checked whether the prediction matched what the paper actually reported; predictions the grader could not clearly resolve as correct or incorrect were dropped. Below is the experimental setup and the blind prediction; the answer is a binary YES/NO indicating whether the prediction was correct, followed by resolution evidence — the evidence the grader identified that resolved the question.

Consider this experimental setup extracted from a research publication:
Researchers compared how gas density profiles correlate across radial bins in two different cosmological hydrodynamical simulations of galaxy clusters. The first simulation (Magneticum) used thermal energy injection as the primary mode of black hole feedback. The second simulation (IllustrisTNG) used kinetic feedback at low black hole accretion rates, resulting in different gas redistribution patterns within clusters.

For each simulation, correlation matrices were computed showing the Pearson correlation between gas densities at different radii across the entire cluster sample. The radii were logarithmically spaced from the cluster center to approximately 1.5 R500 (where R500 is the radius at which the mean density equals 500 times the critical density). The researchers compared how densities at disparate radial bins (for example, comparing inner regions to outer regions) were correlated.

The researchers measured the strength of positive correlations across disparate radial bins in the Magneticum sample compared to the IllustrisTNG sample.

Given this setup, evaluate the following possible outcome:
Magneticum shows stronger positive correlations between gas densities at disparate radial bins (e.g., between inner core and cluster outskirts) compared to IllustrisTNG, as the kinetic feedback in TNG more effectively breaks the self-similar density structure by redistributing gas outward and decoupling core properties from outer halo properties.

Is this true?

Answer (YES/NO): YES